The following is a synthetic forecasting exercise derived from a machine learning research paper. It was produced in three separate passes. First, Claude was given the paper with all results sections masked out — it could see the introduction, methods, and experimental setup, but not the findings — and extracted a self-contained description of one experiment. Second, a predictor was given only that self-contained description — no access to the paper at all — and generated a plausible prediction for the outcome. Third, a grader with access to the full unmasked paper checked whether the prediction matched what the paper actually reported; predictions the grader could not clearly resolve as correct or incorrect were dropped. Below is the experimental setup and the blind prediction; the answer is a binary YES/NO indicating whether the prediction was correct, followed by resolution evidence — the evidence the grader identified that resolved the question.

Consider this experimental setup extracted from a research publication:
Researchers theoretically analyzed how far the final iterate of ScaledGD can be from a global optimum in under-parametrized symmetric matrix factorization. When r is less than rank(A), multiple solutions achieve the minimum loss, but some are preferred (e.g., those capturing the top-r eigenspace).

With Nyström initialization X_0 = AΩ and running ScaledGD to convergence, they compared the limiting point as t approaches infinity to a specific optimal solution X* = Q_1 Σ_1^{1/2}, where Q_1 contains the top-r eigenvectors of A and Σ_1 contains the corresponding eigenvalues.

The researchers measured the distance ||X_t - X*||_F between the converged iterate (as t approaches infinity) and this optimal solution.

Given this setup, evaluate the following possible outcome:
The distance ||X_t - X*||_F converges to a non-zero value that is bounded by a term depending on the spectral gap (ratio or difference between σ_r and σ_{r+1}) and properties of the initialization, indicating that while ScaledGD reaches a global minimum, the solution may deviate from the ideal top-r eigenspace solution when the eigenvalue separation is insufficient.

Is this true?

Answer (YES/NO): NO